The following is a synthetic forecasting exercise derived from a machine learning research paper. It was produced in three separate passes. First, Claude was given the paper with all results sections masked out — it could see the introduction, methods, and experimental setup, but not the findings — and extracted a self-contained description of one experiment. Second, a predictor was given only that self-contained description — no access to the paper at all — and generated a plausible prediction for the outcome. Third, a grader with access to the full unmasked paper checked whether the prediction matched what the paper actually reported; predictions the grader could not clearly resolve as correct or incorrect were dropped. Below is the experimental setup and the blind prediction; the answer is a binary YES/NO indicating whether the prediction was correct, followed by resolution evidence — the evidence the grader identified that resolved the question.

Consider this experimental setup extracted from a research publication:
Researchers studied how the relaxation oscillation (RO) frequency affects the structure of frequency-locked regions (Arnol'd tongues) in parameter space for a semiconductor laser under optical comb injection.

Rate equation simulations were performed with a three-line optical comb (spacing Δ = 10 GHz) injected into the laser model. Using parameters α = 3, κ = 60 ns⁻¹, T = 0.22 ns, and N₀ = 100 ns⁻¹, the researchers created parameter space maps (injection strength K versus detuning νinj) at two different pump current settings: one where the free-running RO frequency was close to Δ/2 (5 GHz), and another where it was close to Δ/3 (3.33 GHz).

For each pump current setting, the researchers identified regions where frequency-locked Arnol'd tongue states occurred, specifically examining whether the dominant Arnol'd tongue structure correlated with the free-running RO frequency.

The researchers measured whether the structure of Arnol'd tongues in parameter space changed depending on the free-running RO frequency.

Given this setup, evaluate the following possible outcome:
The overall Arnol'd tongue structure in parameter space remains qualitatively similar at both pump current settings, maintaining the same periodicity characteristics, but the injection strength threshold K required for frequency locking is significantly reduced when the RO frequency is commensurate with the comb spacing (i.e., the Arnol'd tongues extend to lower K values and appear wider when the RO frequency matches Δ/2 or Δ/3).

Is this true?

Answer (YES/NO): NO